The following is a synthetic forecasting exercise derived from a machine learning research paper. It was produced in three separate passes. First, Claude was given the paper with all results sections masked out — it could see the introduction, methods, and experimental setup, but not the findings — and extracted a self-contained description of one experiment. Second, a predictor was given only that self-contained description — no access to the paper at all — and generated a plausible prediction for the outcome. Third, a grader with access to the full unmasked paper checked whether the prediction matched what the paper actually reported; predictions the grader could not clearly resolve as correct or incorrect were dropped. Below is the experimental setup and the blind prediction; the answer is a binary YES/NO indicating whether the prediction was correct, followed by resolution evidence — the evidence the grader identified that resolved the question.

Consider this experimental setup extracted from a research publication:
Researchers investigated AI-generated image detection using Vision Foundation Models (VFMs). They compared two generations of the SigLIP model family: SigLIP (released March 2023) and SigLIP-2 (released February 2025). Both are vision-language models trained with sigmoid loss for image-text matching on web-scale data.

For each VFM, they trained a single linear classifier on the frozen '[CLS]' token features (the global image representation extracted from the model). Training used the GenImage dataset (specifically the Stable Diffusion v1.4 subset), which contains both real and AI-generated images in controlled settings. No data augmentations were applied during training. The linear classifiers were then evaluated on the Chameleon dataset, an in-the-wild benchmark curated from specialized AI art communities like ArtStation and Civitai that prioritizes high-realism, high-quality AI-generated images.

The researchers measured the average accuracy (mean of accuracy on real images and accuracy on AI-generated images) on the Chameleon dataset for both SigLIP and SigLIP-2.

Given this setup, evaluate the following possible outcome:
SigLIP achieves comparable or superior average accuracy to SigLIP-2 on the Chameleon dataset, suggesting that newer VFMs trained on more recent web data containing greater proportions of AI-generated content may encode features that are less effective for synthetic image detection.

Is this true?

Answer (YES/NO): NO